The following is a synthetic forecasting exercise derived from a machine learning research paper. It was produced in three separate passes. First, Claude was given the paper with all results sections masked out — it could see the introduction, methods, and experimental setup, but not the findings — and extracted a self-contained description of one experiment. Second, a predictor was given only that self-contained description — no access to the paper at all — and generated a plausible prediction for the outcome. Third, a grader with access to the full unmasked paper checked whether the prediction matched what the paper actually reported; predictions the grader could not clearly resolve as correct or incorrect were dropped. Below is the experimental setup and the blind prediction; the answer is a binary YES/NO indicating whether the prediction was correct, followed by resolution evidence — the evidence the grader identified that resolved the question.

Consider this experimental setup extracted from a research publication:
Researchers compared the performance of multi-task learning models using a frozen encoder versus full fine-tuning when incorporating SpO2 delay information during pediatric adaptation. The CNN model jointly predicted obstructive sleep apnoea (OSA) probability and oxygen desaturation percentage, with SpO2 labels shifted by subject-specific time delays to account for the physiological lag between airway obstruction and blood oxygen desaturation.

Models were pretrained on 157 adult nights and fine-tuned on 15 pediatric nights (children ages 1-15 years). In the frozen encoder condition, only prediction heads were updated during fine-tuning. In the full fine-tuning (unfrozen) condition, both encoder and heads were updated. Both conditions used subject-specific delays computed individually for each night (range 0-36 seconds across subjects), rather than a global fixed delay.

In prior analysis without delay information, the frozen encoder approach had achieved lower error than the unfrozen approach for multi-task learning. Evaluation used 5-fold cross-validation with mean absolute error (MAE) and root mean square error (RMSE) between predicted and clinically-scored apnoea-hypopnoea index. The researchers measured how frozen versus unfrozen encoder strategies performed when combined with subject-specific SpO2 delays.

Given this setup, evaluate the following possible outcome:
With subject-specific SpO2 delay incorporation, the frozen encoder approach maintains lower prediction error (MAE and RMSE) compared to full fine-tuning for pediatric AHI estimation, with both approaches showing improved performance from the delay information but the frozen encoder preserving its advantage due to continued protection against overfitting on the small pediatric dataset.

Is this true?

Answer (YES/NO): NO